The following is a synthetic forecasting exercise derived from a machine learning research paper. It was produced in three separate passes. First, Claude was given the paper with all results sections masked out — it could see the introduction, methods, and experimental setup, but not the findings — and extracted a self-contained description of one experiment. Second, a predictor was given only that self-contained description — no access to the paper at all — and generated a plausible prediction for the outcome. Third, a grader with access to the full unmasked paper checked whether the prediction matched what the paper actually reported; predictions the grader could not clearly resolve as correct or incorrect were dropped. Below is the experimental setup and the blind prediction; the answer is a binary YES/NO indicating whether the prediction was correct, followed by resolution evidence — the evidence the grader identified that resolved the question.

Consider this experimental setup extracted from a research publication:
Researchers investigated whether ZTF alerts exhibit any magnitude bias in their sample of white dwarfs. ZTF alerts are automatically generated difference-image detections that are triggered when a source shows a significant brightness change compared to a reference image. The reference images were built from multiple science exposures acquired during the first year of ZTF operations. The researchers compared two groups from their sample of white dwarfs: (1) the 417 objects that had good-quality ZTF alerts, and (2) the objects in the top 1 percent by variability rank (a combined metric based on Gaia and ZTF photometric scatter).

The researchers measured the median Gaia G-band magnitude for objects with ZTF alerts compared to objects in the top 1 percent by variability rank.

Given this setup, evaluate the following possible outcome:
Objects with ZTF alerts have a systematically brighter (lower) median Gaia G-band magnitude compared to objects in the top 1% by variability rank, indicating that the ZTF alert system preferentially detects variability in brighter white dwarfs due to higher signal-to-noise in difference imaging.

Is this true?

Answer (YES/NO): YES